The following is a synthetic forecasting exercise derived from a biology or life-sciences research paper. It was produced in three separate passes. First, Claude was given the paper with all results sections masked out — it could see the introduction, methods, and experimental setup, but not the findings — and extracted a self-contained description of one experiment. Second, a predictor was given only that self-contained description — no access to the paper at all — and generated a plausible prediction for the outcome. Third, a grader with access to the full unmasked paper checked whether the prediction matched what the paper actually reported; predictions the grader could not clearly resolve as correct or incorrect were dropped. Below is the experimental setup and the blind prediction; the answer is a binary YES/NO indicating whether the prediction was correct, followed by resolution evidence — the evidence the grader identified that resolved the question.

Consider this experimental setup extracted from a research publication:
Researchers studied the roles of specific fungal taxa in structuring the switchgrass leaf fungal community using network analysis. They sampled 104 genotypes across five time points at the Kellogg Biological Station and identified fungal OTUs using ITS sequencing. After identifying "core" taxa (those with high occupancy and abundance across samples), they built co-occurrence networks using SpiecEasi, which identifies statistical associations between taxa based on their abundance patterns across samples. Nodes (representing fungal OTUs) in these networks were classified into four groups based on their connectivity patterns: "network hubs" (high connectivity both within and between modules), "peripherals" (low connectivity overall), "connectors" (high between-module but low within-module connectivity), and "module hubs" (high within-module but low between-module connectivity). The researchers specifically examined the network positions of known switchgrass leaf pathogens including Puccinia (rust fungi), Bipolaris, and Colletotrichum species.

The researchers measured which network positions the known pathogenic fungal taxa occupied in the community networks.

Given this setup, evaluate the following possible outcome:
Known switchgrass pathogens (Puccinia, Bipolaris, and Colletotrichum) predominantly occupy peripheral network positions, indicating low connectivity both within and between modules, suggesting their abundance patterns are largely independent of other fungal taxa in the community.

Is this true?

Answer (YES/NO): NO